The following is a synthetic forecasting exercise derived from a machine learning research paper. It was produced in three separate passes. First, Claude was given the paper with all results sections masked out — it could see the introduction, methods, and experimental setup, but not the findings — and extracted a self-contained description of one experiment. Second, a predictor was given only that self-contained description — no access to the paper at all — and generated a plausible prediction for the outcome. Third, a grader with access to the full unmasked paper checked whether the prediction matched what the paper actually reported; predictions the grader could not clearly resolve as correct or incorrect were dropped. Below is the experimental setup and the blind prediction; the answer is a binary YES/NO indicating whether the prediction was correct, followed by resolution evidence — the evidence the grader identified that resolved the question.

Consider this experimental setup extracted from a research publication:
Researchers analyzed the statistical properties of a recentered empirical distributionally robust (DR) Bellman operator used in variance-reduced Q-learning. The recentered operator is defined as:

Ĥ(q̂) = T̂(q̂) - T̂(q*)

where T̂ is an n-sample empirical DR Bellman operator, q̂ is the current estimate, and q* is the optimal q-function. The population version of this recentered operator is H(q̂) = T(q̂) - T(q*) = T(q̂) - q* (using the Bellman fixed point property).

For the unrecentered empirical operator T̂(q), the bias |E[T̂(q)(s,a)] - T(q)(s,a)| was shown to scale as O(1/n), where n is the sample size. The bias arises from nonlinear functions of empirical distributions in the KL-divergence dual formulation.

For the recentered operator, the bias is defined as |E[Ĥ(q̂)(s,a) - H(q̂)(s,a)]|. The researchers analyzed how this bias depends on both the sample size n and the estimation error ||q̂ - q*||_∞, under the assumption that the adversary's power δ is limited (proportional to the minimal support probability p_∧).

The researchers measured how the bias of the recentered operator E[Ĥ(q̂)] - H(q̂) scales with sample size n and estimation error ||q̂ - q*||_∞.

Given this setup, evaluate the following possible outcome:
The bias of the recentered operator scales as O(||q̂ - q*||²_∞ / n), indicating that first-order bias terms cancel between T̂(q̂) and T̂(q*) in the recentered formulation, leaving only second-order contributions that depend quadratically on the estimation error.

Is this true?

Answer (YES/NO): NO